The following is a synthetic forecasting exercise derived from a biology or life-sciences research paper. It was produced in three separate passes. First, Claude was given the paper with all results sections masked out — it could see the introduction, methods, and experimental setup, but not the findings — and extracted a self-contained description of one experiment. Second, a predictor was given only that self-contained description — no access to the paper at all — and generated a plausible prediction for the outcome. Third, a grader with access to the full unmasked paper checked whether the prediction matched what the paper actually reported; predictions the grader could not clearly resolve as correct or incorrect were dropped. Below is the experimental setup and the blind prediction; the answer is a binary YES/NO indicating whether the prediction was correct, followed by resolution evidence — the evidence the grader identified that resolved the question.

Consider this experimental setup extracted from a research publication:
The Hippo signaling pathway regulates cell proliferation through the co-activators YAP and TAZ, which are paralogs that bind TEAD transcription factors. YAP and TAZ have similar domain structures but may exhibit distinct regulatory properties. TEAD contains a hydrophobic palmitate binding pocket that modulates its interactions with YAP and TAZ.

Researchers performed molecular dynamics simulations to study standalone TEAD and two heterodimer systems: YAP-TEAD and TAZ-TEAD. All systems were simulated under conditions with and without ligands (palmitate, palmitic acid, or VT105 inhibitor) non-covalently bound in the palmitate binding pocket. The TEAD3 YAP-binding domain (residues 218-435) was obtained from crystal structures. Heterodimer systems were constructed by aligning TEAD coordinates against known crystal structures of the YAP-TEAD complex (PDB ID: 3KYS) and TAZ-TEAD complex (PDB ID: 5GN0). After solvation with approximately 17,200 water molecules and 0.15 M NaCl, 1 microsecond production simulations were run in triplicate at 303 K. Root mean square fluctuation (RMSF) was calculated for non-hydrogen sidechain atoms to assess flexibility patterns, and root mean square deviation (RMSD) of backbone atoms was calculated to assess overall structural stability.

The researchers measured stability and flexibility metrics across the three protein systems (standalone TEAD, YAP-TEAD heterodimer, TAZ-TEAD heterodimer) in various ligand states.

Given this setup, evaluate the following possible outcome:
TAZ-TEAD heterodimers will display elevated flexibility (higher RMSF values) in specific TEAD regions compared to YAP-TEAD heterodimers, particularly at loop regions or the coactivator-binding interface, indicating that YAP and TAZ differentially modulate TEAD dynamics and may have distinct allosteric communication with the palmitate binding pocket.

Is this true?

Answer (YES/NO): NO